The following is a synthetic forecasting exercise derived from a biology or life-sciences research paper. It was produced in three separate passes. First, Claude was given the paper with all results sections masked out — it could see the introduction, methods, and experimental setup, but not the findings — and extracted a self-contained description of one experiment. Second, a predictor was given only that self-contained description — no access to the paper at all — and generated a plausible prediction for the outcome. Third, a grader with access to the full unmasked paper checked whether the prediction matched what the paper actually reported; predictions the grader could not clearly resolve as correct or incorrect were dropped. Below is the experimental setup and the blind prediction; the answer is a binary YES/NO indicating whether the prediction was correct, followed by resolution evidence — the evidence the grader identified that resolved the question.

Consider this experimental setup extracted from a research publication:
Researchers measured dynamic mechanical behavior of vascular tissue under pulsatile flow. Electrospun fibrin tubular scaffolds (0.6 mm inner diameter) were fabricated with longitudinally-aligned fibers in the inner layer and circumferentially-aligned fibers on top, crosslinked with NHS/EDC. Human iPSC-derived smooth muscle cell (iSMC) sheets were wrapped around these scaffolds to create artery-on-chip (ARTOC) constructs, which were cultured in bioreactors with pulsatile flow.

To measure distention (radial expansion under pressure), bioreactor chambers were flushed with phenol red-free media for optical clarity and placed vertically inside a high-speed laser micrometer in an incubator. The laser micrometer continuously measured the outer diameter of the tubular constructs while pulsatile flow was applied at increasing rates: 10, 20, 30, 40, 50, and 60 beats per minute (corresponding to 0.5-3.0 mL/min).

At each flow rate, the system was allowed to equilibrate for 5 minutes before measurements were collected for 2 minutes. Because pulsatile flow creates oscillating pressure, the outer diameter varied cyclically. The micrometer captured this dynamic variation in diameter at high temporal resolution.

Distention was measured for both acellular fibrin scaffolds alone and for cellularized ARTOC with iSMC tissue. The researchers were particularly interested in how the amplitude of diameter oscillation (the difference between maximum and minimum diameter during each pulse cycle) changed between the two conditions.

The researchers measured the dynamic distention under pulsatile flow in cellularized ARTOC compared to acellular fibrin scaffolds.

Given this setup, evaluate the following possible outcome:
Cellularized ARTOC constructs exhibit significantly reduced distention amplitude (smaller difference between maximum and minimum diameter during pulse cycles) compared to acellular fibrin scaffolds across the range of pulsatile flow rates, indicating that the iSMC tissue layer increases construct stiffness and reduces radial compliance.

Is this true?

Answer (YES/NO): NO